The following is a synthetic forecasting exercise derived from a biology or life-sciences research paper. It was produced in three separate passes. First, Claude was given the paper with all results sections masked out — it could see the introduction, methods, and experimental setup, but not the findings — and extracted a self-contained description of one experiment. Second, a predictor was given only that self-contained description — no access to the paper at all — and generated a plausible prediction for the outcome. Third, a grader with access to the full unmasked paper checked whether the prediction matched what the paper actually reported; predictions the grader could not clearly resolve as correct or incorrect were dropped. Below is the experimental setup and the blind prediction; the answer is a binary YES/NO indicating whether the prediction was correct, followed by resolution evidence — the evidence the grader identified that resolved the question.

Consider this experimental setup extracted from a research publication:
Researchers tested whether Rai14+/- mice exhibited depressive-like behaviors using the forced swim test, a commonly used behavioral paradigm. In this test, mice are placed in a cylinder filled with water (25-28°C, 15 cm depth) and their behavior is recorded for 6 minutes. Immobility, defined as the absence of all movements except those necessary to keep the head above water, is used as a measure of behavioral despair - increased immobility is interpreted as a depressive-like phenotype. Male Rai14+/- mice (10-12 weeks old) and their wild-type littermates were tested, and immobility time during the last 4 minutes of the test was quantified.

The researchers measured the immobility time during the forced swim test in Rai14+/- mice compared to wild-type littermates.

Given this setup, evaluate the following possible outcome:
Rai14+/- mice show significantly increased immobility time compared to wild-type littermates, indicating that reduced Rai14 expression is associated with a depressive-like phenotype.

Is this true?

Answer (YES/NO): YES